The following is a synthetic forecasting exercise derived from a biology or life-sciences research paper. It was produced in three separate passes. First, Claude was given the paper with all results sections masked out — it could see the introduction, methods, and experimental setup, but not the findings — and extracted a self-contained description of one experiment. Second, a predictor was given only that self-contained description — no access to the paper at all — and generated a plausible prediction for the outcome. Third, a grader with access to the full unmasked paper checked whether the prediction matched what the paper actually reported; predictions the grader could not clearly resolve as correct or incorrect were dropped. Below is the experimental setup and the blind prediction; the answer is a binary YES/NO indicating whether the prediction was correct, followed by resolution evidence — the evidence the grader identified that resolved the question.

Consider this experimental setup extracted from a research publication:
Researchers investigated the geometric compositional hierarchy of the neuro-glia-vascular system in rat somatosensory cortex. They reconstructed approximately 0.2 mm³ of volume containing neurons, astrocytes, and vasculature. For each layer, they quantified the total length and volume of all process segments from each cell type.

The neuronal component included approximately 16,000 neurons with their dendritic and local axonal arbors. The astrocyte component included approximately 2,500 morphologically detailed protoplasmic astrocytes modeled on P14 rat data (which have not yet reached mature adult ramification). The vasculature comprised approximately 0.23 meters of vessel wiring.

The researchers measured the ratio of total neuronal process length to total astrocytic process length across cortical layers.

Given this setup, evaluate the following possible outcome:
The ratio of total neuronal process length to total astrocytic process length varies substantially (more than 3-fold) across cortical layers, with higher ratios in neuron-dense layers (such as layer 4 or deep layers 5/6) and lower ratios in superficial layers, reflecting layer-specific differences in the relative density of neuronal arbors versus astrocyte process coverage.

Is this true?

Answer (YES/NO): NO